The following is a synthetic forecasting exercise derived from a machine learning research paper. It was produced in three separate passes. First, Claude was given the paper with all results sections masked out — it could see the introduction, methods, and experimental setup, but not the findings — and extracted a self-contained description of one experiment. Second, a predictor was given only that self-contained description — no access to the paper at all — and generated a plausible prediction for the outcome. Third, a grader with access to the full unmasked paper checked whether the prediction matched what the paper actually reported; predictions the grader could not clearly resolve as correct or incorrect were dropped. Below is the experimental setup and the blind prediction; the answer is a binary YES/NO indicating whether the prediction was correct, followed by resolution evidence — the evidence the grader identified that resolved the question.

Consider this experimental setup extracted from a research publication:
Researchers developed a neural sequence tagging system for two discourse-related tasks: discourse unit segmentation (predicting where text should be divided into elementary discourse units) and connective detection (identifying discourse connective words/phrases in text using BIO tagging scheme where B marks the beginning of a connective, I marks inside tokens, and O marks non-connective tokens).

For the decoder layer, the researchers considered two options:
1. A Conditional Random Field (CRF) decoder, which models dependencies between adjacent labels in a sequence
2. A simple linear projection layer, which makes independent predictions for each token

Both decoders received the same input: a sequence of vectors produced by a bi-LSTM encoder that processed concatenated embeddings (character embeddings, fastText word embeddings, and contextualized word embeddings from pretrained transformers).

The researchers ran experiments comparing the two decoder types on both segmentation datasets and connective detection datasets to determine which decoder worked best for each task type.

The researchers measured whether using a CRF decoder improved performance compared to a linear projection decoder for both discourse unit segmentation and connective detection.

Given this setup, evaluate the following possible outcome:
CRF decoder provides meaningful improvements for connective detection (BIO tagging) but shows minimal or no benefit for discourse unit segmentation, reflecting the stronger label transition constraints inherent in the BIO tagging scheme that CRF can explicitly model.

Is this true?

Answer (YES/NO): NO